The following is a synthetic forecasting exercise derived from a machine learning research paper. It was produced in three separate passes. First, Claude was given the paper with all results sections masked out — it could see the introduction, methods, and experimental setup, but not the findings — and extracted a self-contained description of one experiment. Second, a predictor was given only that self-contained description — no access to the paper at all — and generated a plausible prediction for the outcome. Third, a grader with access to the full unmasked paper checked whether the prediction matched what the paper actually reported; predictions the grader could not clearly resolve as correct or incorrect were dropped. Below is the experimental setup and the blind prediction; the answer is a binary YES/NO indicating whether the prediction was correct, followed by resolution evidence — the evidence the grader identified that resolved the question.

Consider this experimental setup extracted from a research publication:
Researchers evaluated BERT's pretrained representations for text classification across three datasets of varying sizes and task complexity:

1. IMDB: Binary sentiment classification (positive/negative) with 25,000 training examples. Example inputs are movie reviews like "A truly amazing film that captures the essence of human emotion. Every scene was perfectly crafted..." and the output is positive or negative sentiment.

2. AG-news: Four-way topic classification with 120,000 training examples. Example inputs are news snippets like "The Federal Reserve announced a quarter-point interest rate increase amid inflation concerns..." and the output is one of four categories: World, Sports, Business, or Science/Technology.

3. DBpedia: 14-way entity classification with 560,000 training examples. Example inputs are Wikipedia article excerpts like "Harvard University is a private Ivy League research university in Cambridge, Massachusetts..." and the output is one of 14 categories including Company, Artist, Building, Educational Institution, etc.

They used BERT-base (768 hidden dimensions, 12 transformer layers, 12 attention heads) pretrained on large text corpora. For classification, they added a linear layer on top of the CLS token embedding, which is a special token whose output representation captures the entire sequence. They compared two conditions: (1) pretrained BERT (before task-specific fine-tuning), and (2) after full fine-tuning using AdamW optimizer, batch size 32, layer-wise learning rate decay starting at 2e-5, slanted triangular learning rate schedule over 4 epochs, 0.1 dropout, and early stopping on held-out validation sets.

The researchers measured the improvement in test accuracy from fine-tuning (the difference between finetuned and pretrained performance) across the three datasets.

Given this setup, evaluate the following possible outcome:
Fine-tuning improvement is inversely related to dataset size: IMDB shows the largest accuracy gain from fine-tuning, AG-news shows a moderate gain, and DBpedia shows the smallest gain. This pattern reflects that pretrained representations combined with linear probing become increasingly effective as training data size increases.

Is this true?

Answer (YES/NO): YES